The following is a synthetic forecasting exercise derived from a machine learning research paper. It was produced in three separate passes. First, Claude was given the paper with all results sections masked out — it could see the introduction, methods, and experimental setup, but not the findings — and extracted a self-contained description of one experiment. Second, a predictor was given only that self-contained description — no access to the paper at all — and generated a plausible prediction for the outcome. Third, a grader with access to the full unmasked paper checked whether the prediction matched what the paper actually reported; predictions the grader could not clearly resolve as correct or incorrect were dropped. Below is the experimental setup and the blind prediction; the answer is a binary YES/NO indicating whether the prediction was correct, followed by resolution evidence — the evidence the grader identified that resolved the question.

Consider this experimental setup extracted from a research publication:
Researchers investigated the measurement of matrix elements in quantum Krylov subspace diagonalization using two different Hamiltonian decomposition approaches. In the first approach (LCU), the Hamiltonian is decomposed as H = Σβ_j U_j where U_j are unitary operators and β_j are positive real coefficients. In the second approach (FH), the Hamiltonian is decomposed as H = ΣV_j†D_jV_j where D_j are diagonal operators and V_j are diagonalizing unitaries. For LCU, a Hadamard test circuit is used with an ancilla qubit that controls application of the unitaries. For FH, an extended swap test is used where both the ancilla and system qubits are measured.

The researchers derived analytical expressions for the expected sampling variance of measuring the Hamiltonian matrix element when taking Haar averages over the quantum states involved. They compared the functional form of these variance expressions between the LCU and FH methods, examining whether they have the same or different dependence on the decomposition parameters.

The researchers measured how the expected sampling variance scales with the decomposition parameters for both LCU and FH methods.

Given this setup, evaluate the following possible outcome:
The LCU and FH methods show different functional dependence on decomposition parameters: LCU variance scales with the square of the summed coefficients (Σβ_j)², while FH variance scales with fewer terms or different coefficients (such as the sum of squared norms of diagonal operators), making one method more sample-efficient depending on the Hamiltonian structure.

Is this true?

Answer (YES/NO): NO